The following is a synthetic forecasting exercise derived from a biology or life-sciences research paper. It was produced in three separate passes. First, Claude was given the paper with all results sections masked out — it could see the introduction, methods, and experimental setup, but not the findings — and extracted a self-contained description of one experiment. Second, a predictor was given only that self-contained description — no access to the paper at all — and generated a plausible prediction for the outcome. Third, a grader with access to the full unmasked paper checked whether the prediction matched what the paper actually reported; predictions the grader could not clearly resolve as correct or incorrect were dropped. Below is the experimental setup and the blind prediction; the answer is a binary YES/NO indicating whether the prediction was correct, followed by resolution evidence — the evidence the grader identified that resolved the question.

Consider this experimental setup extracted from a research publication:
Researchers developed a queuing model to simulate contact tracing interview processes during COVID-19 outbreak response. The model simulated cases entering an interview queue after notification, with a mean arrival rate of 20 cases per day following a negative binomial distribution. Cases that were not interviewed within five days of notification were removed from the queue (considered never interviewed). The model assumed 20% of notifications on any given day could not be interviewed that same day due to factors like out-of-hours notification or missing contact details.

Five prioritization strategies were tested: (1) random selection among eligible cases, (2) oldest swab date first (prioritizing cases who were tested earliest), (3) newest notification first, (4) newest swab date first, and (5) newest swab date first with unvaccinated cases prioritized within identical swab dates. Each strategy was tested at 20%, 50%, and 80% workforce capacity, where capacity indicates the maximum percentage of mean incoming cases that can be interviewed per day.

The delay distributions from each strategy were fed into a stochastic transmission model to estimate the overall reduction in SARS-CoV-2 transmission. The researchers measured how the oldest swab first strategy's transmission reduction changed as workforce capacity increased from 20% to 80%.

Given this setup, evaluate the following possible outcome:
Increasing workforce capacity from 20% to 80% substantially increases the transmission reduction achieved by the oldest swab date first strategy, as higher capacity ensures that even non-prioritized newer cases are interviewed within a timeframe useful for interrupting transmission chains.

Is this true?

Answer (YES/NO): NO